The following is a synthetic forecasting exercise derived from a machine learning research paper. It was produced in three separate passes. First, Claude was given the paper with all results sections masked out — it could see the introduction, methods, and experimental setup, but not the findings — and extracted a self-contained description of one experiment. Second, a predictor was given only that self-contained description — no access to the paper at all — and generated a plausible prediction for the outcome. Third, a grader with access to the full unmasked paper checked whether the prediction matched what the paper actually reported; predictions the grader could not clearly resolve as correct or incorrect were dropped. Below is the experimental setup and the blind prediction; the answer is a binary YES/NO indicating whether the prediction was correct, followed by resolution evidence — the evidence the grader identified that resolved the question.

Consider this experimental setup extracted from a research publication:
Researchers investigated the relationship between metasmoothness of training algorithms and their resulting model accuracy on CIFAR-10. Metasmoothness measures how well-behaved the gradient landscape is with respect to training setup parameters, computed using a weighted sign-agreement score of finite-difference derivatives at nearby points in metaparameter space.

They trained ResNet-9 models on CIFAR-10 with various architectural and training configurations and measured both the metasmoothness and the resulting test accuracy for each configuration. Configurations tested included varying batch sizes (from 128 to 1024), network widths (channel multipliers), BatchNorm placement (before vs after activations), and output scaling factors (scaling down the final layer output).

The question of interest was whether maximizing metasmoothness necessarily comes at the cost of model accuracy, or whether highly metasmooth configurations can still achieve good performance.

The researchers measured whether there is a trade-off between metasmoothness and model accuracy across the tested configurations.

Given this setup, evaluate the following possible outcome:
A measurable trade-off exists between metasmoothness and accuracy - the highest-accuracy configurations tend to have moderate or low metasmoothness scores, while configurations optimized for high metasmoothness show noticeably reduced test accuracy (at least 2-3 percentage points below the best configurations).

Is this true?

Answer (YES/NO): NO